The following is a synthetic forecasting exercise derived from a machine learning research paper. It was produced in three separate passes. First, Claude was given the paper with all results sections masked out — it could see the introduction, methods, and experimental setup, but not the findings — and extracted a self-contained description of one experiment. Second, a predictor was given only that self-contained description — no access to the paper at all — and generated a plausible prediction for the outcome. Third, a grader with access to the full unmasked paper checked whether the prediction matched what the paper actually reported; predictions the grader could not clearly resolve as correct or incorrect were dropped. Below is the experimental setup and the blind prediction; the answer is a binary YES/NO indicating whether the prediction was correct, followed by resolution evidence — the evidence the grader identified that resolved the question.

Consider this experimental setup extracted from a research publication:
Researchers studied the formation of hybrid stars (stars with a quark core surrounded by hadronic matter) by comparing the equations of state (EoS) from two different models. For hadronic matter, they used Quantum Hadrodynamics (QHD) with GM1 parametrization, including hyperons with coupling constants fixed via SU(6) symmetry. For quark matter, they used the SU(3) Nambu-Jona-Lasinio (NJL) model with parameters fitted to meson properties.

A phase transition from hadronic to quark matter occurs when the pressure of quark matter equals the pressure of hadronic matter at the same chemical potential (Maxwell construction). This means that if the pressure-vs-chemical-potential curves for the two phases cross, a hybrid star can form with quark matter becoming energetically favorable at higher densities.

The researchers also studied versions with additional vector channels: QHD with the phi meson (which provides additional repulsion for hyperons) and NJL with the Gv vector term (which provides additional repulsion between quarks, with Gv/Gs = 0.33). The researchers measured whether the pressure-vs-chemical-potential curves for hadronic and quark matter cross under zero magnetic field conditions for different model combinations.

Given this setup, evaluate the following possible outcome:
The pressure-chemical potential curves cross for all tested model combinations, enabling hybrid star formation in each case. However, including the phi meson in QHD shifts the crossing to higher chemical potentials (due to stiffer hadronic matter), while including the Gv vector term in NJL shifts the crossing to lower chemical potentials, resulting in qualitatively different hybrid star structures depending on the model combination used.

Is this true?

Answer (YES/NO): NO